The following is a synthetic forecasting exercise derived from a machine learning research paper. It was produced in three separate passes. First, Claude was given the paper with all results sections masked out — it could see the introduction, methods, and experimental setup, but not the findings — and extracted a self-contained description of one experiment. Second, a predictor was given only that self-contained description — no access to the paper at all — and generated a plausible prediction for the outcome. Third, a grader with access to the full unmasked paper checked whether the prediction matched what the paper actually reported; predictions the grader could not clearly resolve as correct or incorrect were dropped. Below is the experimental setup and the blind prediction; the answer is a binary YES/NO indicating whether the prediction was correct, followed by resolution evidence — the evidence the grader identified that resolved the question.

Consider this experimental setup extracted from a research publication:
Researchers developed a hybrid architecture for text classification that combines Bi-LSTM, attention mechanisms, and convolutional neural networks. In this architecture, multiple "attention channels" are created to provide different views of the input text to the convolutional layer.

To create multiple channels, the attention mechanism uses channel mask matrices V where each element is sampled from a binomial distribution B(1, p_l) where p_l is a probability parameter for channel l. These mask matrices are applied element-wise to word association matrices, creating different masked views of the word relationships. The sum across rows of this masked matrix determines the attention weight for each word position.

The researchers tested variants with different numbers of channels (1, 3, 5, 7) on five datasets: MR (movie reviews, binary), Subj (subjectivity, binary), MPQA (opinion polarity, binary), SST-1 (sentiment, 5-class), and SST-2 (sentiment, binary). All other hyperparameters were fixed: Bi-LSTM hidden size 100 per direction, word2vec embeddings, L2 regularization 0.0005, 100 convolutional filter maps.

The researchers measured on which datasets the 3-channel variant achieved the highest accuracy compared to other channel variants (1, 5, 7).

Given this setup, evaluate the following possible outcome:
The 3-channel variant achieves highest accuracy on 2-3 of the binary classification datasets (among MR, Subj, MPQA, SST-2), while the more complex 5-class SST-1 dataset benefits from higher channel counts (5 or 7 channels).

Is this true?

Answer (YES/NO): NO